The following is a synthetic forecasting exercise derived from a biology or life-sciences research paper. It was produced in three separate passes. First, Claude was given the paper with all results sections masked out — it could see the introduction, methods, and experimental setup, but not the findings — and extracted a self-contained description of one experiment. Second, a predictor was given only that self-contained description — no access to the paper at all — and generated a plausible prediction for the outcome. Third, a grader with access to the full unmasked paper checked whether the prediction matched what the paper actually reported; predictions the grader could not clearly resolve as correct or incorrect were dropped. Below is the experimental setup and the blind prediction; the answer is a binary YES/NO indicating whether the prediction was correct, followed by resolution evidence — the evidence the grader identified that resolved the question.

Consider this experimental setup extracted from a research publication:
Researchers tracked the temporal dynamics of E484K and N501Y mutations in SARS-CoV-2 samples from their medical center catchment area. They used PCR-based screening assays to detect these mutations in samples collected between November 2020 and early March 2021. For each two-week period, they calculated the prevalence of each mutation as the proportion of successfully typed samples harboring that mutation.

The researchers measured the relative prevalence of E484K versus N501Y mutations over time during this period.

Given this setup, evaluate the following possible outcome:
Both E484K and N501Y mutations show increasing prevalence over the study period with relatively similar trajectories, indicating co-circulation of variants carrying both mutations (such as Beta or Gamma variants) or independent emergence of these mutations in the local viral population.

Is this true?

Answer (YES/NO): NO